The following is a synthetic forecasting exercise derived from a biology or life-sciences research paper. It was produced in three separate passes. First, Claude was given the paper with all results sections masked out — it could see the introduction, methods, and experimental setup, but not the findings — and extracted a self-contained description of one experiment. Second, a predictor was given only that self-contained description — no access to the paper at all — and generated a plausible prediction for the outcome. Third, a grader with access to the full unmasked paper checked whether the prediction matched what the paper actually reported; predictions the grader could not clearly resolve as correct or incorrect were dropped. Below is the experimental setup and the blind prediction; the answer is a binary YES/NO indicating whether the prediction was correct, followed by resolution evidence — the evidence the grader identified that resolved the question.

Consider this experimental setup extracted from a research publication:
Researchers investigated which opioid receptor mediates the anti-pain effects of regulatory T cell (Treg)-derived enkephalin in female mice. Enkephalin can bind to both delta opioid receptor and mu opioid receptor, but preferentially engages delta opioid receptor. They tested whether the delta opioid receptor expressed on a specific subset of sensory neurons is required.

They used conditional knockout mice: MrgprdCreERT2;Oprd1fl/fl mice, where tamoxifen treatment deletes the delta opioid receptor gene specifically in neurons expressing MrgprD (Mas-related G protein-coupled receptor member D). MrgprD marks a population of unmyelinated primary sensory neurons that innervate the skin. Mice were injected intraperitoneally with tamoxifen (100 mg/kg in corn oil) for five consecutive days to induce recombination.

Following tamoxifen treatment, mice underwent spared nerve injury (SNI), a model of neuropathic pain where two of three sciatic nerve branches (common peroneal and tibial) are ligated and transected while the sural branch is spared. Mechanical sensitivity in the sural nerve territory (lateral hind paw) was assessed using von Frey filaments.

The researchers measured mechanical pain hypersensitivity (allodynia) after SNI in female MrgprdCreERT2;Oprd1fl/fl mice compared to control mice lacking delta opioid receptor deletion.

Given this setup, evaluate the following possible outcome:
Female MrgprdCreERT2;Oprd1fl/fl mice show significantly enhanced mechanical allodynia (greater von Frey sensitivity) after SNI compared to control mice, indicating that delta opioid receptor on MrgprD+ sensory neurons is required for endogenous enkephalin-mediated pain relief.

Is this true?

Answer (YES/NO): YES